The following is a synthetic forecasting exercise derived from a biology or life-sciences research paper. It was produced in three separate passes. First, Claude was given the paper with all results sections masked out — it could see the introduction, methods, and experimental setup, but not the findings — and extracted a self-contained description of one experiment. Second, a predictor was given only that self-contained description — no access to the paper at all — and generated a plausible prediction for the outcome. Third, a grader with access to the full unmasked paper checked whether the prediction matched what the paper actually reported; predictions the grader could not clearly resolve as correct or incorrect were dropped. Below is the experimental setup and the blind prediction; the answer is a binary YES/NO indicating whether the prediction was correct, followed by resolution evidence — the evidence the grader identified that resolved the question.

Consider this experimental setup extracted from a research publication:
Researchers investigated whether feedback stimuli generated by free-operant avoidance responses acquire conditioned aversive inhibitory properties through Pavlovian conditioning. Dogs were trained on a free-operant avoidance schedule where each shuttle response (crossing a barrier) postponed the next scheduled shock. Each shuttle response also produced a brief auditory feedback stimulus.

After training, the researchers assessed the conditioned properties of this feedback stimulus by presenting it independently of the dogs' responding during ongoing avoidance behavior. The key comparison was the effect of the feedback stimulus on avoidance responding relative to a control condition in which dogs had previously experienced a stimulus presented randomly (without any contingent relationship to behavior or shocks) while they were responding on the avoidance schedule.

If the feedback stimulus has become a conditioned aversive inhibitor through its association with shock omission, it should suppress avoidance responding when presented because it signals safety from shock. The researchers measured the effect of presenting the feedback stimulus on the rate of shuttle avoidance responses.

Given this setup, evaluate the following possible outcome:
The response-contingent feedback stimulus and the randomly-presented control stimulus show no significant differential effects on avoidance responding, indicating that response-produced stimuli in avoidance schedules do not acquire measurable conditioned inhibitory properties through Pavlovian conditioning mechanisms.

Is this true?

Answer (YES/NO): NO